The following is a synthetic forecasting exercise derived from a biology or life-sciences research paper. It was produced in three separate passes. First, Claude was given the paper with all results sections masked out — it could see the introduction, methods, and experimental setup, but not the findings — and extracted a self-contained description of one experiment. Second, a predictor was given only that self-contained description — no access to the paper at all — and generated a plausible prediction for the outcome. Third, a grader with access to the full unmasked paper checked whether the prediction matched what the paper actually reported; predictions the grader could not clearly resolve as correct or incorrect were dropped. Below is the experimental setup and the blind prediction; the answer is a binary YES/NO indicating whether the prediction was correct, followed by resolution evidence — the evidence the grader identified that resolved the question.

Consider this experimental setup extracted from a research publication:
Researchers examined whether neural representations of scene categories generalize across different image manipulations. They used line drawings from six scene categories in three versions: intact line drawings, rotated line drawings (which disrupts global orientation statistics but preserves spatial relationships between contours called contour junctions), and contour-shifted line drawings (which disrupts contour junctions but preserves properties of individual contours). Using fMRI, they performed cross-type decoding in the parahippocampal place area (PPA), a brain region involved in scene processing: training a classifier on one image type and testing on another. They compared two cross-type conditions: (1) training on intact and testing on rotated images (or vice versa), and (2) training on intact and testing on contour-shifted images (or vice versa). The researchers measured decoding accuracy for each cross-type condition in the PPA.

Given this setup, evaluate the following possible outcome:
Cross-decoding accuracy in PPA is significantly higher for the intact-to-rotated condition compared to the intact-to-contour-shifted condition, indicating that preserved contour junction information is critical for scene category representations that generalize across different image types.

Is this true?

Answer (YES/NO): YES